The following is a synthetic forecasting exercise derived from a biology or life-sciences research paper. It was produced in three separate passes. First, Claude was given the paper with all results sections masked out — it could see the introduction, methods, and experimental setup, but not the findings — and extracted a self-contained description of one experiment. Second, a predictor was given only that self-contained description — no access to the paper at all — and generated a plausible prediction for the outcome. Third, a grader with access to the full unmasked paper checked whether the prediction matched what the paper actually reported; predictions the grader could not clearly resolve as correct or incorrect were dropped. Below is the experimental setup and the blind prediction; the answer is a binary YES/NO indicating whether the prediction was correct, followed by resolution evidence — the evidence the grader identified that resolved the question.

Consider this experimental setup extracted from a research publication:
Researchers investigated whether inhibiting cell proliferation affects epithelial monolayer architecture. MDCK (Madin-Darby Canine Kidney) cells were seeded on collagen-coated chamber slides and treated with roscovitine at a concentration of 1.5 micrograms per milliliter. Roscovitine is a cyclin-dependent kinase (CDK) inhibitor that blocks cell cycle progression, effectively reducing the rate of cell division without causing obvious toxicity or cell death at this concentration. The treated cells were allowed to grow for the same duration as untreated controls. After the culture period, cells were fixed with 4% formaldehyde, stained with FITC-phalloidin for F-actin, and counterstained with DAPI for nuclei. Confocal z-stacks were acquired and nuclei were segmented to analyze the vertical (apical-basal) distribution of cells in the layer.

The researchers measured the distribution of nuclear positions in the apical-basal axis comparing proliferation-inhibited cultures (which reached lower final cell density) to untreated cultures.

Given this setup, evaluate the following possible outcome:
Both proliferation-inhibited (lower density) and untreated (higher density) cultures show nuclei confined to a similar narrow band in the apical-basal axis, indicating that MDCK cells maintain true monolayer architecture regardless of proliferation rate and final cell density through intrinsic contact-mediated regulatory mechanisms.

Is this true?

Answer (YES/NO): NO